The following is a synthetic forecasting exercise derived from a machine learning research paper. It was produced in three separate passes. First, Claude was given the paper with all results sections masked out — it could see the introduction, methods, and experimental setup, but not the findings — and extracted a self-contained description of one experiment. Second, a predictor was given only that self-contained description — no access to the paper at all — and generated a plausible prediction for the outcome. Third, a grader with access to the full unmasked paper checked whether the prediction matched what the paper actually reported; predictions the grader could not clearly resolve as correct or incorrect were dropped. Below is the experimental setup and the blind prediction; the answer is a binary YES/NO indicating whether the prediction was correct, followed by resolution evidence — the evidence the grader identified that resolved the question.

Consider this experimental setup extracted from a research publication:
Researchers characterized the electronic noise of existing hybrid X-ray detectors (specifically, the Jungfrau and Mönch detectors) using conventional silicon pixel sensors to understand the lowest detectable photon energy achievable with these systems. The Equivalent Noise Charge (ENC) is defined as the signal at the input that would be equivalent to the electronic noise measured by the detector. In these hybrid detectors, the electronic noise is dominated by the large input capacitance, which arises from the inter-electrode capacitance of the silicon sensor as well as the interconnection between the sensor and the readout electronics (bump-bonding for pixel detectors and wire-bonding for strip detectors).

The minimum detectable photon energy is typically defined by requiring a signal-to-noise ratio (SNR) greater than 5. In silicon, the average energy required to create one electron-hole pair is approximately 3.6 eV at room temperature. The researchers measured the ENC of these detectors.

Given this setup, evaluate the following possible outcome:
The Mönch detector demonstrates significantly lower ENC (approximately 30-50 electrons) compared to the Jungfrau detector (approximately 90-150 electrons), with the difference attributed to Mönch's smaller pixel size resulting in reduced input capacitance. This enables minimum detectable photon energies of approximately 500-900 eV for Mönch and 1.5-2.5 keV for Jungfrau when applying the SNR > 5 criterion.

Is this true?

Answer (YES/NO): NO